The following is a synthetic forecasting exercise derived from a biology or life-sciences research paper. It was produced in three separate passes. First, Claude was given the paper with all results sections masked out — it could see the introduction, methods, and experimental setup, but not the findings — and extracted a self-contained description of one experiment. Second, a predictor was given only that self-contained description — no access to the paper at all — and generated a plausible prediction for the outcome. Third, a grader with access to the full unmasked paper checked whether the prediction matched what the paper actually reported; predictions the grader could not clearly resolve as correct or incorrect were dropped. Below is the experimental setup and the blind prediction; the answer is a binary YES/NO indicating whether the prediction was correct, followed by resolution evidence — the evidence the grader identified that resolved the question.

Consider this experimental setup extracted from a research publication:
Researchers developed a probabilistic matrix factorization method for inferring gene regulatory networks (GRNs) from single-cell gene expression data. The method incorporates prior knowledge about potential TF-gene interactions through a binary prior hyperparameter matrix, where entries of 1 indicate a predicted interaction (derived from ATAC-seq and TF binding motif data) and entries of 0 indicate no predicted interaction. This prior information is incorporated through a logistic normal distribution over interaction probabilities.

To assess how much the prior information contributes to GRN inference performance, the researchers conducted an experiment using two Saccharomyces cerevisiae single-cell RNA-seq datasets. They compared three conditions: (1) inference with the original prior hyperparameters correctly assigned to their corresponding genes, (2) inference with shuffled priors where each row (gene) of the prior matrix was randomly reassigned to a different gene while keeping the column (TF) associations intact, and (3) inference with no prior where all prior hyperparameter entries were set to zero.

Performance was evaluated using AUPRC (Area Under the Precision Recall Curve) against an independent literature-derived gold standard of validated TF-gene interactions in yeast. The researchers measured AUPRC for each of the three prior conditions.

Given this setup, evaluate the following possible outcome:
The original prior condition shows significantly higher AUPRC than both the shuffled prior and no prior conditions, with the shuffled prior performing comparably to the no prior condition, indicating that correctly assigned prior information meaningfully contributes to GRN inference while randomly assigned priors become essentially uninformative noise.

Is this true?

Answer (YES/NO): YES